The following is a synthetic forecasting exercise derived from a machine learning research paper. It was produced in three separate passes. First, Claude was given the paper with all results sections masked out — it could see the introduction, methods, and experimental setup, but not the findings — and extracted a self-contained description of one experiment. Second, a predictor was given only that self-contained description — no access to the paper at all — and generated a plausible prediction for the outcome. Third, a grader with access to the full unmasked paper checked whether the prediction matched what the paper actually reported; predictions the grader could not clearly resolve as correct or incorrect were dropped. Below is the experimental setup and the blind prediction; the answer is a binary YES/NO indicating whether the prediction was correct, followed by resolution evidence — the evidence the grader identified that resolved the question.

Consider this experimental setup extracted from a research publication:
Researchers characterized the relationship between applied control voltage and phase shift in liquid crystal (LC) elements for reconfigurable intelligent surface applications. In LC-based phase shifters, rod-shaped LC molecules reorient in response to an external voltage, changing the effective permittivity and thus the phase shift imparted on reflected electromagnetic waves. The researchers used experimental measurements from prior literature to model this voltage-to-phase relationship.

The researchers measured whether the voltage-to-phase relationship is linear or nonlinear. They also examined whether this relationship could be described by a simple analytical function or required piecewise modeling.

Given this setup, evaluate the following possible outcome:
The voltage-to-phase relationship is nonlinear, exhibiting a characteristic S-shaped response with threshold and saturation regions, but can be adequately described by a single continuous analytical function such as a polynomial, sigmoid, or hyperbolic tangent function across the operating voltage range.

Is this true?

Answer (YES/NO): NO